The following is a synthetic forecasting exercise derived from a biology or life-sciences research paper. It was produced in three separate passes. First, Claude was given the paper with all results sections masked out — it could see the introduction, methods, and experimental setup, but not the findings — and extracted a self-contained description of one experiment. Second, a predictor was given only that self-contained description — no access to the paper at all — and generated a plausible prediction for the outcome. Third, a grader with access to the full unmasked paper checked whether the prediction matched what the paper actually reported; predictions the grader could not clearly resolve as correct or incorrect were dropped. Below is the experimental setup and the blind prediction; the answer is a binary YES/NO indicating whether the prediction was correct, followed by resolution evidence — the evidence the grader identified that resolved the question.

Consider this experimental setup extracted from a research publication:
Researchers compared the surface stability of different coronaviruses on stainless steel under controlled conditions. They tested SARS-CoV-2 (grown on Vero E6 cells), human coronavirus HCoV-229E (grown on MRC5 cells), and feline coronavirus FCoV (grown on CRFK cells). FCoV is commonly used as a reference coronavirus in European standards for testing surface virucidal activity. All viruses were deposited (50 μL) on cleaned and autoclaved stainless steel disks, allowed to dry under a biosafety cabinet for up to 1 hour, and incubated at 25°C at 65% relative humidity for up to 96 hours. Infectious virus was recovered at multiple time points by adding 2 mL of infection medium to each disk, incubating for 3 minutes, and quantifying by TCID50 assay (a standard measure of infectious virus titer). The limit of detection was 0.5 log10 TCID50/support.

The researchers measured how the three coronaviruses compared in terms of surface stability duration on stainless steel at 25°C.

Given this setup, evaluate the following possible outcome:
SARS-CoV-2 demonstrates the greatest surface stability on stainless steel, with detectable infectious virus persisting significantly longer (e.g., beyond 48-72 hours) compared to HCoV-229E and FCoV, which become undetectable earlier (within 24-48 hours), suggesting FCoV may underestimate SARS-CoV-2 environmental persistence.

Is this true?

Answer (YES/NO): NO